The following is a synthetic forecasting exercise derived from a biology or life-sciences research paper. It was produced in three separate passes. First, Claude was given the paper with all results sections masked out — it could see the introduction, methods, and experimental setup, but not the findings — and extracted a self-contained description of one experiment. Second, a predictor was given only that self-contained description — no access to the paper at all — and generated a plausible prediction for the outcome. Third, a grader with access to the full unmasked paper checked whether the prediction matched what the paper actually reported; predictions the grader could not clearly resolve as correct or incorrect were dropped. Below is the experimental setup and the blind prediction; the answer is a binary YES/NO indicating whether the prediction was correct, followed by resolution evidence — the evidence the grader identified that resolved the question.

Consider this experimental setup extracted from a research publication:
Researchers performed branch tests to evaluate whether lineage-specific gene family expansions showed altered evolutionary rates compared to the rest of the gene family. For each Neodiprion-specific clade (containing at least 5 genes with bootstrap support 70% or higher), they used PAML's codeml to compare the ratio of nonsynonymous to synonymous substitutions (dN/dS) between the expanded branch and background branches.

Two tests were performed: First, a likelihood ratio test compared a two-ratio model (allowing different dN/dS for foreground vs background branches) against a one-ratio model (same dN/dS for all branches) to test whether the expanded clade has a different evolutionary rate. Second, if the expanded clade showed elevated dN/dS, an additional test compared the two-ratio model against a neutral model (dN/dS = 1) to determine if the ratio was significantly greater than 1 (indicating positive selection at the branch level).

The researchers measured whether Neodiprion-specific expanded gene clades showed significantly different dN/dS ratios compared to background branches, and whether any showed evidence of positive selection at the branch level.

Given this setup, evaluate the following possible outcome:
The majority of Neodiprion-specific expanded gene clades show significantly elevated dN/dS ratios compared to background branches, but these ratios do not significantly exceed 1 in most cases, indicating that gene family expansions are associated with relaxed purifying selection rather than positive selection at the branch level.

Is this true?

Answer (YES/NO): NO